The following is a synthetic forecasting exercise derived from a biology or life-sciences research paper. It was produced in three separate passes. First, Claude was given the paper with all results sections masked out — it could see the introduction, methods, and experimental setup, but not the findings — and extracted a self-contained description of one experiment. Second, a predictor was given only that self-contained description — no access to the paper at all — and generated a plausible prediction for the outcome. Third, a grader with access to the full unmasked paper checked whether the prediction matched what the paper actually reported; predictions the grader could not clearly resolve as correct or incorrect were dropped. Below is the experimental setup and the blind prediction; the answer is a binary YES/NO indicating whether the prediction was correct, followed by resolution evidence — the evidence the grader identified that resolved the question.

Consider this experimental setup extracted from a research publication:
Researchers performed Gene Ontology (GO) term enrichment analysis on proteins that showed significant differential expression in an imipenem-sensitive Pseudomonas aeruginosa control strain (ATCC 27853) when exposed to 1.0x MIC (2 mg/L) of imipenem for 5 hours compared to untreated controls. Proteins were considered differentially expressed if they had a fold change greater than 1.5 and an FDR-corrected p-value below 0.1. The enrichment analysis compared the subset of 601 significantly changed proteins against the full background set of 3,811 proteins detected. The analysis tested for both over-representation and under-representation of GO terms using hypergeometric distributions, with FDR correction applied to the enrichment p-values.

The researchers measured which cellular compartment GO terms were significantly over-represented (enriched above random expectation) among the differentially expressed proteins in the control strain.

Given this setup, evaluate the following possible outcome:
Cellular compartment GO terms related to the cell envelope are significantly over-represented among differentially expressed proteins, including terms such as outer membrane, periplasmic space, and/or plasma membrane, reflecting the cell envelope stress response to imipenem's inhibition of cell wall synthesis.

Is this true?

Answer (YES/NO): YES